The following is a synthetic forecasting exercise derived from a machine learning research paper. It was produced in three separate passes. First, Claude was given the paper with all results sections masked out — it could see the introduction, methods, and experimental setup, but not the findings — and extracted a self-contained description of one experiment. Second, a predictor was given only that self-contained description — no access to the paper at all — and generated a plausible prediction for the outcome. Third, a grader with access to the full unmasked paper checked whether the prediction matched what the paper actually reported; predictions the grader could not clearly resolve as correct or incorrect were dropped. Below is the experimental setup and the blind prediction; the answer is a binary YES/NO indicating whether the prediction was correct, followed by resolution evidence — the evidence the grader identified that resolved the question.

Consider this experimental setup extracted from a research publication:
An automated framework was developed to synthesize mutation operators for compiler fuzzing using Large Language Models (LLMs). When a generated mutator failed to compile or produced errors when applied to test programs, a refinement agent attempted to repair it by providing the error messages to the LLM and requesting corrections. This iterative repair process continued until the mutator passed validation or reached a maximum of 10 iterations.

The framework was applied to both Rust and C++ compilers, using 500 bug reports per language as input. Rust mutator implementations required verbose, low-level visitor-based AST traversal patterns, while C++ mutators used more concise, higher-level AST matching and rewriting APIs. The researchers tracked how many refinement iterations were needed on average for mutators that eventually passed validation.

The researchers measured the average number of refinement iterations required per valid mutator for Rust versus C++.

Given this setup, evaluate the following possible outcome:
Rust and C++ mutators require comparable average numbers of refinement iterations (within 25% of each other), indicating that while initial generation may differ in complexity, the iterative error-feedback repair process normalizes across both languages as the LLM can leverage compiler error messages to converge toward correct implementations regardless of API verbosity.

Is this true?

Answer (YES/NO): NO